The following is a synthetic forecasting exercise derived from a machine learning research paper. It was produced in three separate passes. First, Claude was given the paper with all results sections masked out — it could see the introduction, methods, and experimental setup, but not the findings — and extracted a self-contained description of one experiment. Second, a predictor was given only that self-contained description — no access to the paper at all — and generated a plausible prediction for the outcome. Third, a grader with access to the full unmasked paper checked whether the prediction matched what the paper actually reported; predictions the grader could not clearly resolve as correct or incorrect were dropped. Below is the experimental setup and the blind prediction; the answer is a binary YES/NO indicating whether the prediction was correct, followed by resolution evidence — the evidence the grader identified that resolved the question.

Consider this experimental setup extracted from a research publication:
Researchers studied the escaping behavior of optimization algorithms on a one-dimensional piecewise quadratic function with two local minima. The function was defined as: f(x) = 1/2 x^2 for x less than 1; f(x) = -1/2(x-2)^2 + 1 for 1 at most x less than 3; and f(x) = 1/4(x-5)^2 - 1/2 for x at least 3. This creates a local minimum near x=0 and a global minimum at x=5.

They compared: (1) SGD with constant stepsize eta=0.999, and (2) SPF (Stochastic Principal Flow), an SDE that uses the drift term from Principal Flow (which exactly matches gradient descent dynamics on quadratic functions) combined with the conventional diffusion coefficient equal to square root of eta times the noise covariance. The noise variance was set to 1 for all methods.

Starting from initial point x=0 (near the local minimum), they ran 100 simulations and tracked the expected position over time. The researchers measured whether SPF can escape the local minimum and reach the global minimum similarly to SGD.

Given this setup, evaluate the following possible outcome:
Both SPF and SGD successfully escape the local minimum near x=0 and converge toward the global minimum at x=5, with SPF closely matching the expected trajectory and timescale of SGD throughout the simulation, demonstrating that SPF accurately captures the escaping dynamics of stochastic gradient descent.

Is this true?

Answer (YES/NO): NO